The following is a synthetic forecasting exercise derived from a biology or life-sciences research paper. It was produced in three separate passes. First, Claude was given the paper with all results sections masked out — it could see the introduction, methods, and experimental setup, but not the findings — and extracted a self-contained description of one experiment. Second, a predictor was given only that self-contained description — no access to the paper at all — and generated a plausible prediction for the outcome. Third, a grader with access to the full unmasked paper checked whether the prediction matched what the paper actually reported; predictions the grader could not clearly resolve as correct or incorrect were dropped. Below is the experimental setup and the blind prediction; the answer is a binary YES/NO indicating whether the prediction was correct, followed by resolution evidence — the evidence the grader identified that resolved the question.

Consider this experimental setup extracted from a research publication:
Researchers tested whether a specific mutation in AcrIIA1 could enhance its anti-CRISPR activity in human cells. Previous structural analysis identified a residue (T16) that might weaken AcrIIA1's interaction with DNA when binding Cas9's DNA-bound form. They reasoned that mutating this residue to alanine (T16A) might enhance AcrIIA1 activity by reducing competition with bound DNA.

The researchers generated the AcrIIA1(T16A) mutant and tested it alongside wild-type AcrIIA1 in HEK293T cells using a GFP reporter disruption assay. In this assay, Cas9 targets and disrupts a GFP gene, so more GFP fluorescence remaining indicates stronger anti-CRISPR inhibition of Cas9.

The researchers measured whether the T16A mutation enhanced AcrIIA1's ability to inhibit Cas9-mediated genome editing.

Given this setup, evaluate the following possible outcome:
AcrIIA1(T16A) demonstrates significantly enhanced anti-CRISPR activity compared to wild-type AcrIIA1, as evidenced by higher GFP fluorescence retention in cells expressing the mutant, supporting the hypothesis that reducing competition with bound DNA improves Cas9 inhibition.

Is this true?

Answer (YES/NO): NO